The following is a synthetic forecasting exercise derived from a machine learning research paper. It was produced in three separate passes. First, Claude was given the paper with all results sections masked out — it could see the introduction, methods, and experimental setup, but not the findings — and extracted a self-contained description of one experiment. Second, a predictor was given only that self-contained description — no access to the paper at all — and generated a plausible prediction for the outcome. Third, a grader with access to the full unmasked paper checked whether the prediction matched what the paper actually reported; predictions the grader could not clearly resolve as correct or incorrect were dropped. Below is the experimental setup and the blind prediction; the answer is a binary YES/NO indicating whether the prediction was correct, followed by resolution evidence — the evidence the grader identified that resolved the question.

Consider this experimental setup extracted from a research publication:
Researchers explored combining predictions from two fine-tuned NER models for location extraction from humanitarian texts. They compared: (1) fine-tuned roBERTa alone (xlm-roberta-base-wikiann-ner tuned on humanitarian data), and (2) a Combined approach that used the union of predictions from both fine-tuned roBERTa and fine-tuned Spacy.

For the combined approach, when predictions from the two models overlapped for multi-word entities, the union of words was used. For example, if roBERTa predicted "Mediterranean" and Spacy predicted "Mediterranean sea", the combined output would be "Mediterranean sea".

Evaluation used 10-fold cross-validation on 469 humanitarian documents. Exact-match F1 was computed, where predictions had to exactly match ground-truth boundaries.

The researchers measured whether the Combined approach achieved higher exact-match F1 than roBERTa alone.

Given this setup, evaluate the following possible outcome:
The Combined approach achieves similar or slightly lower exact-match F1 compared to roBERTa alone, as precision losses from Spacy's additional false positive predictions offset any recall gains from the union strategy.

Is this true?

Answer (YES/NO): NO